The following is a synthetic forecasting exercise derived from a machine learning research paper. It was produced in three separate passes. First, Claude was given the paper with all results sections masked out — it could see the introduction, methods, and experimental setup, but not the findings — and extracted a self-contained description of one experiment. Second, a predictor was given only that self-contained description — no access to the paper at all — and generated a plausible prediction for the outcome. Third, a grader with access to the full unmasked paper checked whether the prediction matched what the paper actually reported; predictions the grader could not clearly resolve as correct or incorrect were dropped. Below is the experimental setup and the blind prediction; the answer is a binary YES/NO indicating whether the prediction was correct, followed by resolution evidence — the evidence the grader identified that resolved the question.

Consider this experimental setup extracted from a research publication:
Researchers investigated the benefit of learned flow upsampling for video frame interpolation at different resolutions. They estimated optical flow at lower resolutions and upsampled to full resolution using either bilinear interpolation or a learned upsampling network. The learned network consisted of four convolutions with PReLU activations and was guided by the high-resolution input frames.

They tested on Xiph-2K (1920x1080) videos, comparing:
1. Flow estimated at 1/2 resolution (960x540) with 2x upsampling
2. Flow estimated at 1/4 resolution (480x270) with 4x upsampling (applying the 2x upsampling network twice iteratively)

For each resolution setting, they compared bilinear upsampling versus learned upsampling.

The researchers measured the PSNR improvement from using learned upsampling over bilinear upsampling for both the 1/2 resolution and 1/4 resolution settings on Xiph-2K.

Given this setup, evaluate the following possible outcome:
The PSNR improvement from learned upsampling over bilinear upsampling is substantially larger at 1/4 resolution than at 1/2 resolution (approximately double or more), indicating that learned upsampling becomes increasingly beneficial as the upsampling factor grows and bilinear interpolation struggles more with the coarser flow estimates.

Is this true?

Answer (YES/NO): YES